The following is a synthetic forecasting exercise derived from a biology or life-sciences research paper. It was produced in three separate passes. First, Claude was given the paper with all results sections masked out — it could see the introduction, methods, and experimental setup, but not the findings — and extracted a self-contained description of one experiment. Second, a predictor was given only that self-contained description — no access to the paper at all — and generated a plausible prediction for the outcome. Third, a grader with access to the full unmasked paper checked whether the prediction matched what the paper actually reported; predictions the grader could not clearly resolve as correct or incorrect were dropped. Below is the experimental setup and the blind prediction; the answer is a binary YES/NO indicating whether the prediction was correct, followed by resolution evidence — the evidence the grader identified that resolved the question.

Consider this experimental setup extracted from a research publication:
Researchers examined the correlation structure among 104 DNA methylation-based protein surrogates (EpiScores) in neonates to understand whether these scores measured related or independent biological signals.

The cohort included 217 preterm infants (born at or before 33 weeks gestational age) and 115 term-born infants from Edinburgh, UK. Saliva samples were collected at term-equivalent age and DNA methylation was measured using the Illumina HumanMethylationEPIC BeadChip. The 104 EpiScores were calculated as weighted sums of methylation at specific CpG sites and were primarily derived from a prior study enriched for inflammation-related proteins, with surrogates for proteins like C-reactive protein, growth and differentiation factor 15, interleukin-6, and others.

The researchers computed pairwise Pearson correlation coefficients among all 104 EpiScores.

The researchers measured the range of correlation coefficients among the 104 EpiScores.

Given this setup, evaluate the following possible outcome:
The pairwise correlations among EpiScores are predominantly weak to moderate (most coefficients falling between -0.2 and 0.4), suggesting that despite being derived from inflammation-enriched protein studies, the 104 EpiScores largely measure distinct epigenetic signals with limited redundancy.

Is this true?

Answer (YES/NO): NO